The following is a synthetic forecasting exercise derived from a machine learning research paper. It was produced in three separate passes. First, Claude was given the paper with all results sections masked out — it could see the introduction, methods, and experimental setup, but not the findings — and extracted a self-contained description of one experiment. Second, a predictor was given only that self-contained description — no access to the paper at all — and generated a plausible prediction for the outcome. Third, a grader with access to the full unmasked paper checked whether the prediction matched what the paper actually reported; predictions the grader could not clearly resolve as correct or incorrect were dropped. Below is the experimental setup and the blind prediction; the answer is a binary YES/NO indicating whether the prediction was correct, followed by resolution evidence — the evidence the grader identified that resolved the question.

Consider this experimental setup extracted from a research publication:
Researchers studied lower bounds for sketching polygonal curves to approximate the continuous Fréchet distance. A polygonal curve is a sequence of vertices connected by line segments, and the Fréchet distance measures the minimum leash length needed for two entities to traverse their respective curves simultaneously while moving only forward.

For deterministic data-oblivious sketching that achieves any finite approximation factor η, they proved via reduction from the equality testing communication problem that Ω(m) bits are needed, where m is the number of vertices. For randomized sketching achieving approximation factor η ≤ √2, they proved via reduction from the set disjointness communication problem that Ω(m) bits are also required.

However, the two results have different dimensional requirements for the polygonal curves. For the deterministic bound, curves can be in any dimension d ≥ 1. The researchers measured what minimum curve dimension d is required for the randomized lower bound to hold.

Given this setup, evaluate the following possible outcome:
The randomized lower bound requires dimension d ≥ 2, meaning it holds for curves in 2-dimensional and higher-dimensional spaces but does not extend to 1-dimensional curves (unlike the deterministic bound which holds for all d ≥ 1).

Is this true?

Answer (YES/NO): YES